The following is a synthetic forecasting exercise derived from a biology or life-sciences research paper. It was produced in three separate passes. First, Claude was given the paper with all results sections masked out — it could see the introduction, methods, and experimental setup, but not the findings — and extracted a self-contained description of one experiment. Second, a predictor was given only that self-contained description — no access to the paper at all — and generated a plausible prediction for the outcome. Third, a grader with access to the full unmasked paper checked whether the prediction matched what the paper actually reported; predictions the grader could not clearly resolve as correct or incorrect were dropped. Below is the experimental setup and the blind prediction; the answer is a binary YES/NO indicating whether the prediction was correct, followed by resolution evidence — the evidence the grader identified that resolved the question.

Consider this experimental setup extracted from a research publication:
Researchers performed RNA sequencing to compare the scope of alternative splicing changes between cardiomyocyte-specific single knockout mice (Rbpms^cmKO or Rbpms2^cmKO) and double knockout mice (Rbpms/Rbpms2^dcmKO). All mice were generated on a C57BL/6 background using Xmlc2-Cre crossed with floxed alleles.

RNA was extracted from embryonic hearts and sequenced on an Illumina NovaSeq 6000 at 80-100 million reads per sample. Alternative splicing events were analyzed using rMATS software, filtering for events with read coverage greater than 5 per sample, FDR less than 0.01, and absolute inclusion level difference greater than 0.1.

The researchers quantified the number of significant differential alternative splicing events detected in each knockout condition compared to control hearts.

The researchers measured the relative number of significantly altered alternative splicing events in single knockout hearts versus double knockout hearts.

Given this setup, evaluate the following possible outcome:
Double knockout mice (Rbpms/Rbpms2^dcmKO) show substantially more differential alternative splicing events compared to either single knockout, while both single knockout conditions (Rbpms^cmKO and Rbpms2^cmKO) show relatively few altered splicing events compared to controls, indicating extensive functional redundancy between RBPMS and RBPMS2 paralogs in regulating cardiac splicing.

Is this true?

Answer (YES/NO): NO